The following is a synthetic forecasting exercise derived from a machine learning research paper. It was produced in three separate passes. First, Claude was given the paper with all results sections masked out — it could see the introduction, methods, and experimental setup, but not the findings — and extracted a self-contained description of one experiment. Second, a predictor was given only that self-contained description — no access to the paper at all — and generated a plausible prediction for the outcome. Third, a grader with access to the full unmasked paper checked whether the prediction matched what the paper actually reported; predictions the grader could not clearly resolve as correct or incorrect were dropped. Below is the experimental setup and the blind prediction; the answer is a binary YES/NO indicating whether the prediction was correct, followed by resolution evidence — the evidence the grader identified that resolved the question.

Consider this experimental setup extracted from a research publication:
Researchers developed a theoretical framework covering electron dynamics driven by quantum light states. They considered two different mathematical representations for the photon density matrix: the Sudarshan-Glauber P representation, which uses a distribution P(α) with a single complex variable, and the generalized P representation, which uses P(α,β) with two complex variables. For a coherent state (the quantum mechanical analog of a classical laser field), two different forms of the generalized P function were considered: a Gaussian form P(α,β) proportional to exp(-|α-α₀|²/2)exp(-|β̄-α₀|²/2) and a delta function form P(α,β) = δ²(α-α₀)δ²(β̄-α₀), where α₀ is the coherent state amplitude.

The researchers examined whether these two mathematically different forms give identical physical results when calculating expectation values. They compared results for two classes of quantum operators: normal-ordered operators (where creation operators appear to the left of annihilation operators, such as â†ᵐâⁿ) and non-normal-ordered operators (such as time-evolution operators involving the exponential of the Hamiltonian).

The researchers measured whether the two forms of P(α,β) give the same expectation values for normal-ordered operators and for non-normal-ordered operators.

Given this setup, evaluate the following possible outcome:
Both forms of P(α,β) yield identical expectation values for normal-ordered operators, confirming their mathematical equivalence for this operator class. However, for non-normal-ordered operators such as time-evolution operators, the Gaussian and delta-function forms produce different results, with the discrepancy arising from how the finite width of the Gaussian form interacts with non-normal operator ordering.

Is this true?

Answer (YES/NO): YES